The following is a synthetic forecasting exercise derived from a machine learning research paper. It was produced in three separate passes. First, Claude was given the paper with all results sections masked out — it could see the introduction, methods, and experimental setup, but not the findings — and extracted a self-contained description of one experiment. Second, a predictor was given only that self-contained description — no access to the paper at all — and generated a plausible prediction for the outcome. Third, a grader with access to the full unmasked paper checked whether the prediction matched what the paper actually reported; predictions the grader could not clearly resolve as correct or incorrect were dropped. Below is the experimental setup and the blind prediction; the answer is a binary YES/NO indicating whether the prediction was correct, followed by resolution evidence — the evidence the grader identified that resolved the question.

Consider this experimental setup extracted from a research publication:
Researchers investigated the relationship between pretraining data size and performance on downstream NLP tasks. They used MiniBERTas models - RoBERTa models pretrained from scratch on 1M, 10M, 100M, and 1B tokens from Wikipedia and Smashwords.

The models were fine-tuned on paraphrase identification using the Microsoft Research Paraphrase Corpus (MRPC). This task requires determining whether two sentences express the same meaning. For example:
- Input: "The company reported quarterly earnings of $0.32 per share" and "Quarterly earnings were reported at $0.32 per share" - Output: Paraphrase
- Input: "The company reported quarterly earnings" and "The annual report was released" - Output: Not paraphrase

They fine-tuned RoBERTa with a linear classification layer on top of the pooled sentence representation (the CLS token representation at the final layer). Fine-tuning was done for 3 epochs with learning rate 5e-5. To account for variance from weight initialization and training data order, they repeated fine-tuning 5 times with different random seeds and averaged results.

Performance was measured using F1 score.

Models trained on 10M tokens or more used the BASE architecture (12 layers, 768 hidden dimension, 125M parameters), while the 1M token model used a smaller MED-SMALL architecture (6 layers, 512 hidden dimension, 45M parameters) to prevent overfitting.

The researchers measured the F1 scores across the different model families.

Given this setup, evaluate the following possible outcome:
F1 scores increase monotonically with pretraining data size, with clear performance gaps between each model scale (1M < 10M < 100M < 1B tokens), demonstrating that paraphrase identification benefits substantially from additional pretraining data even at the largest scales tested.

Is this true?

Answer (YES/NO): NO